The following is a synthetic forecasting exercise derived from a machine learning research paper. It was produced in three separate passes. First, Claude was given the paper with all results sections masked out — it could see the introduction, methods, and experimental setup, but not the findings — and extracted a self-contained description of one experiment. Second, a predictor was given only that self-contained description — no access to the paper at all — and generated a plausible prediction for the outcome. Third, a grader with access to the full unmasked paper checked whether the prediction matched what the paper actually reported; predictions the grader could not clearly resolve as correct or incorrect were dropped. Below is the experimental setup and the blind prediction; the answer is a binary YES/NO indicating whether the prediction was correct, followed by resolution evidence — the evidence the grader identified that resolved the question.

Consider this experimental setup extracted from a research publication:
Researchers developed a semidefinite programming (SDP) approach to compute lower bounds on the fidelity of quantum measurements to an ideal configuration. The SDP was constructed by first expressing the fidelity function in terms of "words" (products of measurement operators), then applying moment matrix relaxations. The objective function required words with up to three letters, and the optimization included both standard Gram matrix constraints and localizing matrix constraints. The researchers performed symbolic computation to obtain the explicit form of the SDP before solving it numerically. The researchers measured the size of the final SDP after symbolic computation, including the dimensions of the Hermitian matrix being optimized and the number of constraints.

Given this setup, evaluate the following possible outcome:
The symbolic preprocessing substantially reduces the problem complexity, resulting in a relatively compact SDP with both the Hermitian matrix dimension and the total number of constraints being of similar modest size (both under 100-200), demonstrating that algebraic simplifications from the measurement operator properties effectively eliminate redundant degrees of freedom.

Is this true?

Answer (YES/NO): NO